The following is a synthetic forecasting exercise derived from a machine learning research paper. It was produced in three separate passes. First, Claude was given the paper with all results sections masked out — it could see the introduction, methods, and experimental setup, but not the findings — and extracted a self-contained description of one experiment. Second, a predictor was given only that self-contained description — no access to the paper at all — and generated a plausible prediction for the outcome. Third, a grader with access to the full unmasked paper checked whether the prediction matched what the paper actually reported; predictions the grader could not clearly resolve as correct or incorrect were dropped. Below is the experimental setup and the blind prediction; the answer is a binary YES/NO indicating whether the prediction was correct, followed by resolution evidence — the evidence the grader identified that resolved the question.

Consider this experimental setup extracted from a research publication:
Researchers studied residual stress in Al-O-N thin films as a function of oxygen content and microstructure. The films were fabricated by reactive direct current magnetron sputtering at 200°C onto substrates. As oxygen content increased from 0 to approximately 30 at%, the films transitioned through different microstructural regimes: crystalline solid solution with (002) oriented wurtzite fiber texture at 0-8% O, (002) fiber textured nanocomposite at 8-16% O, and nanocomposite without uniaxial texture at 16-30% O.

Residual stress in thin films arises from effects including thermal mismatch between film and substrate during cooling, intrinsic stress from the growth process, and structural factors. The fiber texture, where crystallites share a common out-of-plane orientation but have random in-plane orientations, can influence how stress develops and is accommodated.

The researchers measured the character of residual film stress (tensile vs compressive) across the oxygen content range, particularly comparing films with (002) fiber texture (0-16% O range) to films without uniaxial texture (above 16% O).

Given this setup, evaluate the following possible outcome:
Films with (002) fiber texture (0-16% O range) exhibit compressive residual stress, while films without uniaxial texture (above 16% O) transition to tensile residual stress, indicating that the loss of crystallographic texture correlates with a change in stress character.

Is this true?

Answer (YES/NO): NO